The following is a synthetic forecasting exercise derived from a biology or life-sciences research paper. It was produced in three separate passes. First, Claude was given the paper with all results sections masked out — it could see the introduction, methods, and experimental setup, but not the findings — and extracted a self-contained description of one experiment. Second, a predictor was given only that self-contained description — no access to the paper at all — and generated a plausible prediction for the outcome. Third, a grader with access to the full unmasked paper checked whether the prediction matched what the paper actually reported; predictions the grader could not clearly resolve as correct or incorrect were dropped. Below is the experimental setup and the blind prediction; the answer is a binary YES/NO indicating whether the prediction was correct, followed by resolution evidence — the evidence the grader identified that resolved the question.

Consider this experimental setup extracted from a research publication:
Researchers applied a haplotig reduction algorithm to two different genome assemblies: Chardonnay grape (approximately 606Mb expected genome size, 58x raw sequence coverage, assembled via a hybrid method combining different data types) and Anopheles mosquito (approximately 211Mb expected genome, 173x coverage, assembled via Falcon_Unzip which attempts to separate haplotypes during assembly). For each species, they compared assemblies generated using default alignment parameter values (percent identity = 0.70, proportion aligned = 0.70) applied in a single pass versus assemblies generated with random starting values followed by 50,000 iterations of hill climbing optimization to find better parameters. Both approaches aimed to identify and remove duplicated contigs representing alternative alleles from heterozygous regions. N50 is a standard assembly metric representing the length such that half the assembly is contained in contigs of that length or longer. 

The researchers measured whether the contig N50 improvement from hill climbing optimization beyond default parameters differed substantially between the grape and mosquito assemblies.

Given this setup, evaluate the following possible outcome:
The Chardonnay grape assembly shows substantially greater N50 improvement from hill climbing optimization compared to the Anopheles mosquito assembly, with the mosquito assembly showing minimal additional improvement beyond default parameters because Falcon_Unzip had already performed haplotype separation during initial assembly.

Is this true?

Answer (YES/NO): YES